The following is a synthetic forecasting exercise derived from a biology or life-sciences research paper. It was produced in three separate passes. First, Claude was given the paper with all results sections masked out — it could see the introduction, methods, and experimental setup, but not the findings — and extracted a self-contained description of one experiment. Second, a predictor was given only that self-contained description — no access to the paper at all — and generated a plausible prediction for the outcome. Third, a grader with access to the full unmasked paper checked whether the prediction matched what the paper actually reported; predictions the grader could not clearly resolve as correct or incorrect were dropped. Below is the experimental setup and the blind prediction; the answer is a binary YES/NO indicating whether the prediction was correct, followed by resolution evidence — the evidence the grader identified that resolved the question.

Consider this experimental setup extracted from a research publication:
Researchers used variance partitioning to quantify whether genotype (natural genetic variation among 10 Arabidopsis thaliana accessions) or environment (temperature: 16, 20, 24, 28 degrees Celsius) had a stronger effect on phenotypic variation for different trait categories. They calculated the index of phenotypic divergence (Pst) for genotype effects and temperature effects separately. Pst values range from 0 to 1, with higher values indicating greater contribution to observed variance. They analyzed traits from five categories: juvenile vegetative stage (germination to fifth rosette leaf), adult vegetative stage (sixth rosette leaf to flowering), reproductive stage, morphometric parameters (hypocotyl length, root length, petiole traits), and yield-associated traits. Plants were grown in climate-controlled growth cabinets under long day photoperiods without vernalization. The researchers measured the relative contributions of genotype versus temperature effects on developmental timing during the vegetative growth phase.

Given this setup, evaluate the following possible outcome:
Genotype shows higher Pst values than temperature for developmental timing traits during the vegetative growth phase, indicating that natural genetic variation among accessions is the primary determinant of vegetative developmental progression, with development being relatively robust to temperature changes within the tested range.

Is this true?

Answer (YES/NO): NO